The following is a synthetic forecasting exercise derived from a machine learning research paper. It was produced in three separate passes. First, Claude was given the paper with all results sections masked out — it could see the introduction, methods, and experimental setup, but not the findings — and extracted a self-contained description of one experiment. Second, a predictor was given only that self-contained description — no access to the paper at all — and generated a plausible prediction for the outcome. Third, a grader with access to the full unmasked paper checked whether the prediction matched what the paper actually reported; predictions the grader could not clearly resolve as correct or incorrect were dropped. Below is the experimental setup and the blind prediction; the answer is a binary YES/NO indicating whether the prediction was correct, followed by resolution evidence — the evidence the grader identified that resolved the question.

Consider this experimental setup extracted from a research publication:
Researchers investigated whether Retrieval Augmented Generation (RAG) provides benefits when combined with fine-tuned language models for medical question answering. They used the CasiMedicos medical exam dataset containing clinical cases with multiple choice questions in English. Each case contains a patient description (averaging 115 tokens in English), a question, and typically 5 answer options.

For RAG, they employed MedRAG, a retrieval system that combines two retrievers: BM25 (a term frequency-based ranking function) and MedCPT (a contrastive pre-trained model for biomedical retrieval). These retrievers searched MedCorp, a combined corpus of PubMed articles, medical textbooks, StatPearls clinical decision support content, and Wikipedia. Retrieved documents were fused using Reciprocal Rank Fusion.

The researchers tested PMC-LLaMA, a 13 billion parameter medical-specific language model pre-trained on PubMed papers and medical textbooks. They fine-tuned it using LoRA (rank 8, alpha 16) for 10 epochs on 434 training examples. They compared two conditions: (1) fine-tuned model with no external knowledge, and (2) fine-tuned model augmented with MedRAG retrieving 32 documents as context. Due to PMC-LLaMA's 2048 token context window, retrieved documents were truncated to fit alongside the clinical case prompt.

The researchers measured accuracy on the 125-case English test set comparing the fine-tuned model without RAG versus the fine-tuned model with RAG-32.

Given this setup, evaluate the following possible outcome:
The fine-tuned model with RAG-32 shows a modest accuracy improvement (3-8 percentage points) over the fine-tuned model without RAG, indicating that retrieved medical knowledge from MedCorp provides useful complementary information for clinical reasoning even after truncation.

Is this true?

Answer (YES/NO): NO